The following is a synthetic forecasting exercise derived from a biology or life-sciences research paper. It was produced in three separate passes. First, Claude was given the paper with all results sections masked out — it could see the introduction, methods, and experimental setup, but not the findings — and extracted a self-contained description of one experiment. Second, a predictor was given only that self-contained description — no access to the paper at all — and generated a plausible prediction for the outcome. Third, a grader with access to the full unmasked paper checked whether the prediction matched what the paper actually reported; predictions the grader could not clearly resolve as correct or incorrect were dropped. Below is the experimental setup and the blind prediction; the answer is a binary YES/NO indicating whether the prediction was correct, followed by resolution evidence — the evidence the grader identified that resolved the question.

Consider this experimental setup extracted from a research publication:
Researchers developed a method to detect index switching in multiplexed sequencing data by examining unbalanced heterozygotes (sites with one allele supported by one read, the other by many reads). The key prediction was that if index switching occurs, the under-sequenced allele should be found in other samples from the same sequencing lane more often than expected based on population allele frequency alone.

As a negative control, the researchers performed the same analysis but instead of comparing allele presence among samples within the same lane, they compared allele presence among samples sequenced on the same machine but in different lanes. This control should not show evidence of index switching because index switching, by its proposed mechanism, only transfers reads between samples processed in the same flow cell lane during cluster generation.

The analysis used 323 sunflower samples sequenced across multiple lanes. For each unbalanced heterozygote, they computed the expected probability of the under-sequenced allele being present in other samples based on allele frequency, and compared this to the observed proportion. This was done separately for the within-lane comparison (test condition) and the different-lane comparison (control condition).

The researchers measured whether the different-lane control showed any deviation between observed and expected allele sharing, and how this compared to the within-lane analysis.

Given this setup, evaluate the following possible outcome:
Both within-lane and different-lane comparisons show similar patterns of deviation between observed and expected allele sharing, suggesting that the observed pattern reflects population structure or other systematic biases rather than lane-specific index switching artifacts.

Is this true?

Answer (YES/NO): NO